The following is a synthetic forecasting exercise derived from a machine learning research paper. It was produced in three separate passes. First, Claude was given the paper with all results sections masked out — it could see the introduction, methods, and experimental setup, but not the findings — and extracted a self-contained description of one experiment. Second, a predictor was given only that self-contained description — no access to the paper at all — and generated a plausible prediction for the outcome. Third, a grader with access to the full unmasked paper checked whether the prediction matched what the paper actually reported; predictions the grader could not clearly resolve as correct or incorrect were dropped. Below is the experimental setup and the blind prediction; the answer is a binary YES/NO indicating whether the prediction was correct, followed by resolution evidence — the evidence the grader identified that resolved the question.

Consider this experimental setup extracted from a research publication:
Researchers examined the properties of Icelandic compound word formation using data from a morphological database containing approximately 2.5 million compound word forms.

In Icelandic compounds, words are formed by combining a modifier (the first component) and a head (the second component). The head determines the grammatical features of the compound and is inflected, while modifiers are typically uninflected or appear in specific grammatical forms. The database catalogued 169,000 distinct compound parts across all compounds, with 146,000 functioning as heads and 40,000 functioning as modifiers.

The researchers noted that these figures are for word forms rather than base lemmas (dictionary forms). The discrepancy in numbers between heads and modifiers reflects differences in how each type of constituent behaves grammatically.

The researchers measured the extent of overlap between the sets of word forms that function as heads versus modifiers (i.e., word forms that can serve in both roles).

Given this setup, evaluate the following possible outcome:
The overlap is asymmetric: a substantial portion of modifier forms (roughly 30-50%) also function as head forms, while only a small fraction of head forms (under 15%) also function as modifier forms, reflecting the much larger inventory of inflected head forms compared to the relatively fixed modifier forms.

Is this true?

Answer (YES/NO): YES